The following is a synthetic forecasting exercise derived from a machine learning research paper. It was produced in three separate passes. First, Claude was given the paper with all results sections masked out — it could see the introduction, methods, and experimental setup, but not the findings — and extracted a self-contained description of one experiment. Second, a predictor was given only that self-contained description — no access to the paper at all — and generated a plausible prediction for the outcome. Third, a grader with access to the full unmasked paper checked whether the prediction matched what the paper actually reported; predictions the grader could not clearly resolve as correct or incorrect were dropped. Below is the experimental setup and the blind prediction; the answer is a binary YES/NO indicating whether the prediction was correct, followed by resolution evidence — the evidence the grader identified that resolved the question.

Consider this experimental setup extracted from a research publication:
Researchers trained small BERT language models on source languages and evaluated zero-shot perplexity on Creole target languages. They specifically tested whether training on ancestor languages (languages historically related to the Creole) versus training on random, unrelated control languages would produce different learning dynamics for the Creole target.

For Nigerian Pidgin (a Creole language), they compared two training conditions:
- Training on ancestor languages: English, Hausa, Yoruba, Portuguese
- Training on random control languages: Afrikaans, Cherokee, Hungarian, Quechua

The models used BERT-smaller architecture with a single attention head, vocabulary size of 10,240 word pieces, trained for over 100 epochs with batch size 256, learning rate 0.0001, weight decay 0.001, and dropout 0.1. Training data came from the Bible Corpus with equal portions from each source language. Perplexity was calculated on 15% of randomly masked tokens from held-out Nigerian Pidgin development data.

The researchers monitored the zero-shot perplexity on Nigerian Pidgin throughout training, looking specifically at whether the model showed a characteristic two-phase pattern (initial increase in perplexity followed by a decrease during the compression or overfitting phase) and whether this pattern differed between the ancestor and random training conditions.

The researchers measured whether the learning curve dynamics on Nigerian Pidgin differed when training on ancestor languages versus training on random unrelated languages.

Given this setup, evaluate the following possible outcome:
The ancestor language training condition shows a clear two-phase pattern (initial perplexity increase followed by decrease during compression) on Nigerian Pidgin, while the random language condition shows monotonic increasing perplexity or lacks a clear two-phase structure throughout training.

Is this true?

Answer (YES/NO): NO